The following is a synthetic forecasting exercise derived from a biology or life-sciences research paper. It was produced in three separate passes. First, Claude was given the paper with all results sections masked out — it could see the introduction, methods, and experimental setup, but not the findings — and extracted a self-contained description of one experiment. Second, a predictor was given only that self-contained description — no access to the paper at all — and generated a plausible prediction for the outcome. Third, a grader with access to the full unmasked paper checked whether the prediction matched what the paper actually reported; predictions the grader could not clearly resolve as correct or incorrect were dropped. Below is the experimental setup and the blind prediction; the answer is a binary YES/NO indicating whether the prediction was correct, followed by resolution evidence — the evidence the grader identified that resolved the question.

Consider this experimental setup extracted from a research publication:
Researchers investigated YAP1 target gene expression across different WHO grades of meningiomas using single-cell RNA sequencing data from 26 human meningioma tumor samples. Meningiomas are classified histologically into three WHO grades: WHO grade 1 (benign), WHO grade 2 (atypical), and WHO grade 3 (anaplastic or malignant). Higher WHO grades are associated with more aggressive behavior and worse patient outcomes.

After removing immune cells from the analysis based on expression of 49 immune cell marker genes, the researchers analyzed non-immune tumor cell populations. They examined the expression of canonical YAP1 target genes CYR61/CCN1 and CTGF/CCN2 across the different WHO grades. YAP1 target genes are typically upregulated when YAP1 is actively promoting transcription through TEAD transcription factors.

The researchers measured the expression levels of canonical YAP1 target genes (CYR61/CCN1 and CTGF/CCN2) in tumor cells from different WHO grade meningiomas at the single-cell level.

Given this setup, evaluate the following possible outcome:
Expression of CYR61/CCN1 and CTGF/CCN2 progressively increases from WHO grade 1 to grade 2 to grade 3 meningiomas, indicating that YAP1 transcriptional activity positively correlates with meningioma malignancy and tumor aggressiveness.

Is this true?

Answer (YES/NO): NO